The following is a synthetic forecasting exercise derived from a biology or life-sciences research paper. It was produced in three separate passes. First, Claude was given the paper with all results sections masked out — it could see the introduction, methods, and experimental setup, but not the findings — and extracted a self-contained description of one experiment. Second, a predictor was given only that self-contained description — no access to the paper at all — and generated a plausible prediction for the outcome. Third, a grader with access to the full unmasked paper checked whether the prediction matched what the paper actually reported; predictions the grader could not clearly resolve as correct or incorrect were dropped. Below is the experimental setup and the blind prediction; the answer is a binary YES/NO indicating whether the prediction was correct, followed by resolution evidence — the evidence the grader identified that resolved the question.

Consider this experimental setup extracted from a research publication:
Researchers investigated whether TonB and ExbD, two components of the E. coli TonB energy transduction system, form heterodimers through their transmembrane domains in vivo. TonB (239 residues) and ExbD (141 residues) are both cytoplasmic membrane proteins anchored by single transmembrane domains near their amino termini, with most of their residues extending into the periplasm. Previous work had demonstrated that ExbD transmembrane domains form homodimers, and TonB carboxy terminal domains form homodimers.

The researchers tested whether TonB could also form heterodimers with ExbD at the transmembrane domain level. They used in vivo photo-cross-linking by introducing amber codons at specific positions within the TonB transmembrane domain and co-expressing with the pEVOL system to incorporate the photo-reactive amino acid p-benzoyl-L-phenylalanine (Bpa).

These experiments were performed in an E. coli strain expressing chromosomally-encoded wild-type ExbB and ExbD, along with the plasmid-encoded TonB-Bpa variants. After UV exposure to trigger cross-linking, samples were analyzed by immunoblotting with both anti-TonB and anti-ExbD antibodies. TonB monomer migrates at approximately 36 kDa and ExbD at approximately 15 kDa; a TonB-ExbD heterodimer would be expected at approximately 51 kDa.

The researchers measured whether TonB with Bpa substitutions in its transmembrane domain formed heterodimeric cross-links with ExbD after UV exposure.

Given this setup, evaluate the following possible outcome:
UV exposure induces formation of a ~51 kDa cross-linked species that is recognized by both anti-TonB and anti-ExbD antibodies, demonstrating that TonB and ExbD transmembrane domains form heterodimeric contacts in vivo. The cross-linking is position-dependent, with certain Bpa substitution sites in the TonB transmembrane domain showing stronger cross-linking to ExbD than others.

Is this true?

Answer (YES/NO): NO